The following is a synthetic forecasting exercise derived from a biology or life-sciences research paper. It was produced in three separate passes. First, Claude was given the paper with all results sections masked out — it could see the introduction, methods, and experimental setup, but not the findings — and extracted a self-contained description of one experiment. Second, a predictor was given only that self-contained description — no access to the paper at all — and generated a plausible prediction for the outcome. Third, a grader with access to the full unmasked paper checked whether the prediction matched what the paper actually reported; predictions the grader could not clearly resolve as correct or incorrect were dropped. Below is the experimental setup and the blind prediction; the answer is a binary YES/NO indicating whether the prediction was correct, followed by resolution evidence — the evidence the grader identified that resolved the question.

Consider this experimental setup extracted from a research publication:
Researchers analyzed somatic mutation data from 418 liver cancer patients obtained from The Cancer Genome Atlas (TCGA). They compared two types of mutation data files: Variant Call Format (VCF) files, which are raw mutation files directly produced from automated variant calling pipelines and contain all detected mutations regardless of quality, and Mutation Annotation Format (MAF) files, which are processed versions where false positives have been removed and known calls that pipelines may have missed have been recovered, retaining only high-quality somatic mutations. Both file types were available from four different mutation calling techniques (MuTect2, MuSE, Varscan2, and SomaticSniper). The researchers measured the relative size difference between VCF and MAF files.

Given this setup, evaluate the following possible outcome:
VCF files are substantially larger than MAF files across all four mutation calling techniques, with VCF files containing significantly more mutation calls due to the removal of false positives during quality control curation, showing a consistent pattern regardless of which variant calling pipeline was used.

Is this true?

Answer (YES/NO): YES